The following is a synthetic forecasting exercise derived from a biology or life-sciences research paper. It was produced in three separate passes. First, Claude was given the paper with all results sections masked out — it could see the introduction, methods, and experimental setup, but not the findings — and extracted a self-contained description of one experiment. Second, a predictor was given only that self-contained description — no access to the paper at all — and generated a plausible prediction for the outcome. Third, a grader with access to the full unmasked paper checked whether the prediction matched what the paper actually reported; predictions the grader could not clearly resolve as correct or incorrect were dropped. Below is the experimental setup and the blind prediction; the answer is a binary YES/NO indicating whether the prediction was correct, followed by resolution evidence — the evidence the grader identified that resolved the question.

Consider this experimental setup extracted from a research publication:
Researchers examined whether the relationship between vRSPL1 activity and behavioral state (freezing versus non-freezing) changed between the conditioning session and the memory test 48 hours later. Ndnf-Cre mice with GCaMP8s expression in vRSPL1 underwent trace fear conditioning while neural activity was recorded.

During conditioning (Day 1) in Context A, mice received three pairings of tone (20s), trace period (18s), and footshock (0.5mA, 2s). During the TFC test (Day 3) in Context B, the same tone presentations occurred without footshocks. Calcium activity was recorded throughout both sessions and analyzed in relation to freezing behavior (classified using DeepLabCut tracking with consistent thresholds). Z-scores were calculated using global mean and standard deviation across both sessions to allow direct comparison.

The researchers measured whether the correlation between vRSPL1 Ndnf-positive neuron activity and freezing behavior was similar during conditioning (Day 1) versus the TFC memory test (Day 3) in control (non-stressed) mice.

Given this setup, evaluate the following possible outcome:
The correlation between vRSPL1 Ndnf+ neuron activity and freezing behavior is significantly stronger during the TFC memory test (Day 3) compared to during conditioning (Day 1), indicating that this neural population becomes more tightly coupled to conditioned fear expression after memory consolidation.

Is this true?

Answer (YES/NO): NO